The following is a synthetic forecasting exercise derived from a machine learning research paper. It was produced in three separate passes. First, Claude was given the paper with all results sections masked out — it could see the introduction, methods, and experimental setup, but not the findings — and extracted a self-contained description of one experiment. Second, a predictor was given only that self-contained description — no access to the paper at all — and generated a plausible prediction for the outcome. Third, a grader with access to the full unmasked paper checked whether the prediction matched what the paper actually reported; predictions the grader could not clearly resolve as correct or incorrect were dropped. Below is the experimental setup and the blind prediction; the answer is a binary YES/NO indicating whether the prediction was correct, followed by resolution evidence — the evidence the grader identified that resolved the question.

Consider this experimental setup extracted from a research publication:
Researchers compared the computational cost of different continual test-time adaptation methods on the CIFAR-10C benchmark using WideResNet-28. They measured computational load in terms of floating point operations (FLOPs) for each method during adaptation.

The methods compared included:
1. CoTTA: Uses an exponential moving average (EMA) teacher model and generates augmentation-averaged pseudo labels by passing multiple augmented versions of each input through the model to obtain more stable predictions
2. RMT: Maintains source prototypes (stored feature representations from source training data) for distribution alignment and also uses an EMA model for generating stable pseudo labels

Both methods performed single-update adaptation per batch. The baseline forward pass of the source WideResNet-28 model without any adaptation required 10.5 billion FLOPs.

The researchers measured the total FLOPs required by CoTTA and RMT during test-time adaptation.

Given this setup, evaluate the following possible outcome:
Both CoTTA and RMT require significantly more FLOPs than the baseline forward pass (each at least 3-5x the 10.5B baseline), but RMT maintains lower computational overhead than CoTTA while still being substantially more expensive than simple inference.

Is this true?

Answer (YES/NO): NO